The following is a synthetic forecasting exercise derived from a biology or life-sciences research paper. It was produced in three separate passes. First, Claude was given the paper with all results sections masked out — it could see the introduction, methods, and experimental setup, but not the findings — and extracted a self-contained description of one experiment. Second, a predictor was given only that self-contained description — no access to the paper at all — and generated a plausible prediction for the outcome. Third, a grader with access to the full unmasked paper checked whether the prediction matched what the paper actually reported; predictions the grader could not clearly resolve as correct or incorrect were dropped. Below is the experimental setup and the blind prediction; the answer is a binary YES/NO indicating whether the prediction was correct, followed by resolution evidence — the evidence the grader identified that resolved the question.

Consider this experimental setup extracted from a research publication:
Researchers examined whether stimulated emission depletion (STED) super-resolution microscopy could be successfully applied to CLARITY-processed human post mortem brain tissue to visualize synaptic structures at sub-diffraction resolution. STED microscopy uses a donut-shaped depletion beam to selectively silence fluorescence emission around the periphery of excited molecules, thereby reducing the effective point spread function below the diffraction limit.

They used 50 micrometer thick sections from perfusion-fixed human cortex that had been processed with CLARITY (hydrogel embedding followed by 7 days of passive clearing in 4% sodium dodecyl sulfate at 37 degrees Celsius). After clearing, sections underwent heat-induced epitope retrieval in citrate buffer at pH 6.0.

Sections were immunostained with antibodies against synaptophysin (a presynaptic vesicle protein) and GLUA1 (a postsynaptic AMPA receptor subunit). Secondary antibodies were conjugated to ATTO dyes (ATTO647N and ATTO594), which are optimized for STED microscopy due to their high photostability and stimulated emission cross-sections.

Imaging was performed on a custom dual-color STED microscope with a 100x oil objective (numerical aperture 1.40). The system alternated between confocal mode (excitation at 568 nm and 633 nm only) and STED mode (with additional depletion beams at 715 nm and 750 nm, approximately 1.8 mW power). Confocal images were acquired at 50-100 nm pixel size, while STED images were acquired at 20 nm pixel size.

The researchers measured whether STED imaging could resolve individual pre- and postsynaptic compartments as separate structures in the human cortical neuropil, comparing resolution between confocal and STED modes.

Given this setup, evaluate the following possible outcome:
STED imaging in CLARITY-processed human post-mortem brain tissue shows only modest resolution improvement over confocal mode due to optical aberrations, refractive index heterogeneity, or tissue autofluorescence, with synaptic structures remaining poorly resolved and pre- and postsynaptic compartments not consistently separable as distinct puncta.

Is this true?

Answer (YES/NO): NO